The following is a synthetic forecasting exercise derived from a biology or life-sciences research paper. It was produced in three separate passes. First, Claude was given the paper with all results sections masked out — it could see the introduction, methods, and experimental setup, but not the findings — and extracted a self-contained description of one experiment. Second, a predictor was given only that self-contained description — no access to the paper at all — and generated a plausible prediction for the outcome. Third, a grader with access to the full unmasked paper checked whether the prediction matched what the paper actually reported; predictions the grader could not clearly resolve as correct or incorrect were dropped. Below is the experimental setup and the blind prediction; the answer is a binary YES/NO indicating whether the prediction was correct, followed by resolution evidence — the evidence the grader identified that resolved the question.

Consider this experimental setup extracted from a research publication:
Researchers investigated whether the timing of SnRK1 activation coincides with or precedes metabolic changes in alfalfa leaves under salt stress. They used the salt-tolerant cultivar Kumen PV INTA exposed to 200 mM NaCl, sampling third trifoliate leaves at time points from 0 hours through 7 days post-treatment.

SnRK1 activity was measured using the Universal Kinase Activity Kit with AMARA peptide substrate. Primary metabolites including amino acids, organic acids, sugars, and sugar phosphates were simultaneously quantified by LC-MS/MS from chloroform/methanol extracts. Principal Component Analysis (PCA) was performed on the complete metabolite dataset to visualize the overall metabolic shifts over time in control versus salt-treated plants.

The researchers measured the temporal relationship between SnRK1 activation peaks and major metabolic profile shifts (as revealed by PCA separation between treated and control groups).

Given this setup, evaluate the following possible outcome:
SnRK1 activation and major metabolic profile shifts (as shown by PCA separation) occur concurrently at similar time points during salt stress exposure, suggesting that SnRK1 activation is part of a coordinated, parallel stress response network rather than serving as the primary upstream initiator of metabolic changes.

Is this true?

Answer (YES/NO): NO